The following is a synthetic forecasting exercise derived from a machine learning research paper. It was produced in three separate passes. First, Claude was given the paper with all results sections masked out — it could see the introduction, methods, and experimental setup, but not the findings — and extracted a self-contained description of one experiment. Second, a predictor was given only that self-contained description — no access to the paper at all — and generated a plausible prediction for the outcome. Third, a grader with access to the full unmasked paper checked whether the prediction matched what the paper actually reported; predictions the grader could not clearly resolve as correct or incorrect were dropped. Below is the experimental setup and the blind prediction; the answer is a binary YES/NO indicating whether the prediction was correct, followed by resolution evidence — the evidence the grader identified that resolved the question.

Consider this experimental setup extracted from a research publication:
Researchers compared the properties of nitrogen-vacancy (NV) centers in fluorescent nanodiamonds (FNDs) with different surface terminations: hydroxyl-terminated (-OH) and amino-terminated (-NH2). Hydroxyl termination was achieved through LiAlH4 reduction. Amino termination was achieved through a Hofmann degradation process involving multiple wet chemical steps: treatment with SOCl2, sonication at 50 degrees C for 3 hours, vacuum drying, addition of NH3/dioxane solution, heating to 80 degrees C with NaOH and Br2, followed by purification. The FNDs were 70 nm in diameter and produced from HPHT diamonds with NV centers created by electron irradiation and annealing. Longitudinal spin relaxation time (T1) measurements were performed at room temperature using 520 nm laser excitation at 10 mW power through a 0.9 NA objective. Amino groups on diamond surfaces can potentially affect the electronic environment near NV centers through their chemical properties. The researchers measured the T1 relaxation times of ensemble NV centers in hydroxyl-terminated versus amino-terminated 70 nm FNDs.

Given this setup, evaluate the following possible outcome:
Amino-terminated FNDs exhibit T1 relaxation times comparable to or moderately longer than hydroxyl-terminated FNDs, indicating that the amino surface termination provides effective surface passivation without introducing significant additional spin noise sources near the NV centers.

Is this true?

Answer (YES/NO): YES